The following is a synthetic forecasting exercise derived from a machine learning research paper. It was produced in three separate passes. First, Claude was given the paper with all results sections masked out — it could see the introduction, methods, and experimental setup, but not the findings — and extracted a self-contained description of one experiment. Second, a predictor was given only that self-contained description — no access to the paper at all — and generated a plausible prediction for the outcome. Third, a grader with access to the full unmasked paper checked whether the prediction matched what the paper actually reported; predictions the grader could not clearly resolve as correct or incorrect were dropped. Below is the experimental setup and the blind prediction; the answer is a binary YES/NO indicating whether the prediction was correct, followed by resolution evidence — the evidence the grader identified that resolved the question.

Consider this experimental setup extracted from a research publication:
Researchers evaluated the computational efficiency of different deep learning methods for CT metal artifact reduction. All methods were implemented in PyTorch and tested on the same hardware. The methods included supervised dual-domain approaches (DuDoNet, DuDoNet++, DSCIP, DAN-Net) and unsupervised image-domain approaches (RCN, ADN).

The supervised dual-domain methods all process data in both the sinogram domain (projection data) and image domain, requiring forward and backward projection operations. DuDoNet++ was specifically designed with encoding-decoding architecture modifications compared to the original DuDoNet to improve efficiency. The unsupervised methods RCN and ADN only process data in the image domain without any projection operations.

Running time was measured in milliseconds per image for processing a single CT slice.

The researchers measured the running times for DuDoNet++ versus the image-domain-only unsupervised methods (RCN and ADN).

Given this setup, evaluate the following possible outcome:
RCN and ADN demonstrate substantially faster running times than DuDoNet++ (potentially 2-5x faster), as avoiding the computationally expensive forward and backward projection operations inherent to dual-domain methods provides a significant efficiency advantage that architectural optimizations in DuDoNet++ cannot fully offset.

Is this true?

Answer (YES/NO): NO